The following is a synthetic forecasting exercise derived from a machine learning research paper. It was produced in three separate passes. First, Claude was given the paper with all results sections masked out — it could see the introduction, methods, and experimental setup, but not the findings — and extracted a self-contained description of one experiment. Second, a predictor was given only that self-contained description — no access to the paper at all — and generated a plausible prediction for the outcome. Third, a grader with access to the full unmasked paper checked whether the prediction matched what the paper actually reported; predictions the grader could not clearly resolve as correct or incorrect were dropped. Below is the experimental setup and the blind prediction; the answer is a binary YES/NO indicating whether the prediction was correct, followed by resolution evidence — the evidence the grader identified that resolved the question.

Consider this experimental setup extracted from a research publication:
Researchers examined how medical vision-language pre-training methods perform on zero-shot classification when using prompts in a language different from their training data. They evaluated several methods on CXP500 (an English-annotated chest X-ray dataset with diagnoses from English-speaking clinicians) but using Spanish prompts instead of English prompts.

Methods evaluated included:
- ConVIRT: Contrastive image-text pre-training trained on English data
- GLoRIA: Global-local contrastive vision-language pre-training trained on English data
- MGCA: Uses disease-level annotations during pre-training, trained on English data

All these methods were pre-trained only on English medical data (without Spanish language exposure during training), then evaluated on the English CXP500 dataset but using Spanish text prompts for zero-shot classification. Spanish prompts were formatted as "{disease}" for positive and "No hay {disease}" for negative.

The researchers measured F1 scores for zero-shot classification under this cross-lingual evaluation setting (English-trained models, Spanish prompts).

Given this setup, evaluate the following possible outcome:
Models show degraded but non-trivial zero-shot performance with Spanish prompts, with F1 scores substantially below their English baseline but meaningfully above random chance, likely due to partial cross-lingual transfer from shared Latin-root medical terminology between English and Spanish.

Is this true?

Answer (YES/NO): NO